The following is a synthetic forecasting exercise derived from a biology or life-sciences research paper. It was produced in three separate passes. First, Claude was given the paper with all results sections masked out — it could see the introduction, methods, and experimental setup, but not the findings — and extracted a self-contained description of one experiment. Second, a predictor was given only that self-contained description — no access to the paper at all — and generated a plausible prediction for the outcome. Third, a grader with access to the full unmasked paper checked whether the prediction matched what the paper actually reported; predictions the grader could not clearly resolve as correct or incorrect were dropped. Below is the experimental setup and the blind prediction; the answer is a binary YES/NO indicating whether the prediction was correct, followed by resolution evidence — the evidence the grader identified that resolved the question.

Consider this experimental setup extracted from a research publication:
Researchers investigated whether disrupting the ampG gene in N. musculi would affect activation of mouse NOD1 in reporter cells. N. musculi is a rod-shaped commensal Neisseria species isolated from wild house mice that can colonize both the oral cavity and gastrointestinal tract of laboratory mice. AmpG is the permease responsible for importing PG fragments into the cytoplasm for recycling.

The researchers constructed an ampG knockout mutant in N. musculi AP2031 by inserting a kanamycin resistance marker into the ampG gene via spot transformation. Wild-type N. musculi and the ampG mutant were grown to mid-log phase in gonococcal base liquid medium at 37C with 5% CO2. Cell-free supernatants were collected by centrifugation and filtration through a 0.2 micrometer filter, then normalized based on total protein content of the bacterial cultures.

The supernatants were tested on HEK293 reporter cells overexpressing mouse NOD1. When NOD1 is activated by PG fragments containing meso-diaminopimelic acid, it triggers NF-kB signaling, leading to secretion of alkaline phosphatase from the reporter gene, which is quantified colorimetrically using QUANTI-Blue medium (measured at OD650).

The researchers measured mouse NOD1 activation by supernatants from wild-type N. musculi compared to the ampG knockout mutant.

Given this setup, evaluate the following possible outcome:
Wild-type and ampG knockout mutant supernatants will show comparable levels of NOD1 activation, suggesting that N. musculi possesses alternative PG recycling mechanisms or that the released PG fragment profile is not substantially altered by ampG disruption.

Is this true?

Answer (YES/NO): YES